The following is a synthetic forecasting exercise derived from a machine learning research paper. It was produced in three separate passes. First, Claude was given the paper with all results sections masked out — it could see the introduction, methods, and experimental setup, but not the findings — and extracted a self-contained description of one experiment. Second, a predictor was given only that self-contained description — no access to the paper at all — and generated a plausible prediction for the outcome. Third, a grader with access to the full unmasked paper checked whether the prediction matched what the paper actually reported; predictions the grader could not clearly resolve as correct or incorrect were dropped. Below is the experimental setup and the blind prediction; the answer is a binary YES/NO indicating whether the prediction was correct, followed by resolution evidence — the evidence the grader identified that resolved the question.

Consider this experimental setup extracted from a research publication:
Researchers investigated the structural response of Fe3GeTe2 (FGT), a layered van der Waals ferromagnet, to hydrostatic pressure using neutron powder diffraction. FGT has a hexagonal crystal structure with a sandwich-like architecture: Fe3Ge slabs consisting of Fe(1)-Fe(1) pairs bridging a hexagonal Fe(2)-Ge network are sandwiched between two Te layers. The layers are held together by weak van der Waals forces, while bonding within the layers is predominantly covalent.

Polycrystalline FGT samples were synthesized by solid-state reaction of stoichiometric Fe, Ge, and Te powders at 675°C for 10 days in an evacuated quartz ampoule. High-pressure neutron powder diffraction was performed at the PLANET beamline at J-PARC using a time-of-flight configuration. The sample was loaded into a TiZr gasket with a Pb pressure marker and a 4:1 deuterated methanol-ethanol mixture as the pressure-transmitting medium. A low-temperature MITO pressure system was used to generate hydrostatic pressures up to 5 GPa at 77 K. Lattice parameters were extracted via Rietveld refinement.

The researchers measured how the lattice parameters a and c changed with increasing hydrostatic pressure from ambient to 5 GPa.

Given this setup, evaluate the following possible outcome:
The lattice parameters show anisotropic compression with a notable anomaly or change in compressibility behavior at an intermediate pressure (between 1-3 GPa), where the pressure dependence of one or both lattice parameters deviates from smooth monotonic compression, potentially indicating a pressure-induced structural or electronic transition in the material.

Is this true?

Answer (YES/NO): NO